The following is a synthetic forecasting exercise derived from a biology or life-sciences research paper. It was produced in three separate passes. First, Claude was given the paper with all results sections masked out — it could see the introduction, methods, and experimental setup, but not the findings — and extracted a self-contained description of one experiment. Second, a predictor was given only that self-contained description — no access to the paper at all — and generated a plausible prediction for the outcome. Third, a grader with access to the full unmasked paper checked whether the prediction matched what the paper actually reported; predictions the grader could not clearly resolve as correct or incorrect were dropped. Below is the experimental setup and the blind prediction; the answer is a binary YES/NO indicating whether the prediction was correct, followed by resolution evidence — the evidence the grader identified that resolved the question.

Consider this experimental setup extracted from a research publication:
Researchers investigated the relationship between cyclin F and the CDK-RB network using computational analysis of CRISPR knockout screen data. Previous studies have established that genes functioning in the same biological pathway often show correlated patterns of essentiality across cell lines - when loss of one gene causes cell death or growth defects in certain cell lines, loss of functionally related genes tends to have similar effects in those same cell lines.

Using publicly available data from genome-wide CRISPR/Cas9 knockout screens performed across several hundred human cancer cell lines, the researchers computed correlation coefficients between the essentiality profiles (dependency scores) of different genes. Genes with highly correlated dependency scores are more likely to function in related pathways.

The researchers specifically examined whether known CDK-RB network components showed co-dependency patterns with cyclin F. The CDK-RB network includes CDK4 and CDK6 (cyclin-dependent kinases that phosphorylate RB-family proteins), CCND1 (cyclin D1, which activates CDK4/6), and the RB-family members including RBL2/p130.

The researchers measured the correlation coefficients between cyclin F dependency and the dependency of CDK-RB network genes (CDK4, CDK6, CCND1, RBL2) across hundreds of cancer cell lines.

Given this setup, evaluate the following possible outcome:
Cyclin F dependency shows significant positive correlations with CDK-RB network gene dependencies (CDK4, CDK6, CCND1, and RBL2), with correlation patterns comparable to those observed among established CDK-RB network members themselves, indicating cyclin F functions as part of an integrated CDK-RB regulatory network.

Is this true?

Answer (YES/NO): YES